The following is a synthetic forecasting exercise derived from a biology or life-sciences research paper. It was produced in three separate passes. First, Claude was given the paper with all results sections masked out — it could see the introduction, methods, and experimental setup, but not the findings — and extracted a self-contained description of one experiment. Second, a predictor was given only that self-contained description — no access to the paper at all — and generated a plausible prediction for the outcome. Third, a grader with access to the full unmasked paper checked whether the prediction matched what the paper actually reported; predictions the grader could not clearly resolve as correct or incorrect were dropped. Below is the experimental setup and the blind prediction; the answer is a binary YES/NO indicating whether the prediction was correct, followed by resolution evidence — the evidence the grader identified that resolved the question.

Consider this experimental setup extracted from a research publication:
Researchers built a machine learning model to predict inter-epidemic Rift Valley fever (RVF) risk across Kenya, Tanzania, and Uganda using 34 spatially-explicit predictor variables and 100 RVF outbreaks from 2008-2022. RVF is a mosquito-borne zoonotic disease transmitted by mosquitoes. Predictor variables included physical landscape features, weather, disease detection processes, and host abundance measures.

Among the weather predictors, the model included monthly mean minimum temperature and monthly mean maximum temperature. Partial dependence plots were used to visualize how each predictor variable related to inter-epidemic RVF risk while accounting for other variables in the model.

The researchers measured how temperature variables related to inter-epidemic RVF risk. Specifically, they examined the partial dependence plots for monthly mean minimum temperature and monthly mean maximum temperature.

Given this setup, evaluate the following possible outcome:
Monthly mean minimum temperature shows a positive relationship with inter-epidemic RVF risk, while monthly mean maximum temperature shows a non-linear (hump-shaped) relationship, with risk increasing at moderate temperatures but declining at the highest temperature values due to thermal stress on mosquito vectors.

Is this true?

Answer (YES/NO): NO